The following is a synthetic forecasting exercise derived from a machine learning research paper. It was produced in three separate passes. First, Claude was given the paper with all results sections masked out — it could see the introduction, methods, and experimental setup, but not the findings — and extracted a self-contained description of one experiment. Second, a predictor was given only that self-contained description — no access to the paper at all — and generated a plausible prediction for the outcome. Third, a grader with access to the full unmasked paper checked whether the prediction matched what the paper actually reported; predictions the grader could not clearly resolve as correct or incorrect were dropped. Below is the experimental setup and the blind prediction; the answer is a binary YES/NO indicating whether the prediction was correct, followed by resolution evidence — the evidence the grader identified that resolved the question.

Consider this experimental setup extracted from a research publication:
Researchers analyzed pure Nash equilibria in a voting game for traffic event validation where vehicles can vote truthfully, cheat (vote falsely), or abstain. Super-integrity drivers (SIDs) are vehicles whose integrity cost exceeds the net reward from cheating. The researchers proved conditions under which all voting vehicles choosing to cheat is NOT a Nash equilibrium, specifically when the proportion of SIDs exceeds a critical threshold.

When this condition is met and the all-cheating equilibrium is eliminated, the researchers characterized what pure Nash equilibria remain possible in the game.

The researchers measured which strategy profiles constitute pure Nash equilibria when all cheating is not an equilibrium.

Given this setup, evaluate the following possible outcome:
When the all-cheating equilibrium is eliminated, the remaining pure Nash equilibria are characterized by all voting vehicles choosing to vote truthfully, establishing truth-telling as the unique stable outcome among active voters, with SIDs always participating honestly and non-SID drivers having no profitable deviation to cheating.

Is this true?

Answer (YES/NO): NO